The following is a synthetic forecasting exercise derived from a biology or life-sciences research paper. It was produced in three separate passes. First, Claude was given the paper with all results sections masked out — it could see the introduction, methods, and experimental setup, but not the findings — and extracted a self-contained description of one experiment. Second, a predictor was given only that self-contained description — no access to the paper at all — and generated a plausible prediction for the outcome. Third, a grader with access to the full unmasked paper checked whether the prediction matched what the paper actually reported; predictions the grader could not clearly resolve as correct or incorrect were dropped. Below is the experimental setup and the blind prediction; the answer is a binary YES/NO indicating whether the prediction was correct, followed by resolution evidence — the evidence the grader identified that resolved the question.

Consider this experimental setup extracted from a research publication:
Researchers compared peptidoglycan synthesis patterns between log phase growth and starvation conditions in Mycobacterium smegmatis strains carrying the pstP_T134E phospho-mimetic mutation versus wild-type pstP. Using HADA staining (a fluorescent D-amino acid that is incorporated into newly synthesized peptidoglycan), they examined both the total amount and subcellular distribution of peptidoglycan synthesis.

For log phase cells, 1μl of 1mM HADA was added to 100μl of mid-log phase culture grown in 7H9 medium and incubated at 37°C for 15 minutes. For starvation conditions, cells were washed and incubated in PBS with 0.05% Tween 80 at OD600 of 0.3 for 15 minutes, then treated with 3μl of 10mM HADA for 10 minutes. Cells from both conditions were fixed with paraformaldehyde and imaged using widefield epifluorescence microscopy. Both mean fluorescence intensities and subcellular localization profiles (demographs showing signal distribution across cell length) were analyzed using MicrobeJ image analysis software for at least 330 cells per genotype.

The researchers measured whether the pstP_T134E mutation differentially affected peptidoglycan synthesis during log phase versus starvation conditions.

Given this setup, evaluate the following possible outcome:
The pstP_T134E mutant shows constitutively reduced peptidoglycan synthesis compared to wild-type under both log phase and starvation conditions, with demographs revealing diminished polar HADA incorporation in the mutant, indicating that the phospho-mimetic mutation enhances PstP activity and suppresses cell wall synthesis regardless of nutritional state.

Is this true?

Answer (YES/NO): NO